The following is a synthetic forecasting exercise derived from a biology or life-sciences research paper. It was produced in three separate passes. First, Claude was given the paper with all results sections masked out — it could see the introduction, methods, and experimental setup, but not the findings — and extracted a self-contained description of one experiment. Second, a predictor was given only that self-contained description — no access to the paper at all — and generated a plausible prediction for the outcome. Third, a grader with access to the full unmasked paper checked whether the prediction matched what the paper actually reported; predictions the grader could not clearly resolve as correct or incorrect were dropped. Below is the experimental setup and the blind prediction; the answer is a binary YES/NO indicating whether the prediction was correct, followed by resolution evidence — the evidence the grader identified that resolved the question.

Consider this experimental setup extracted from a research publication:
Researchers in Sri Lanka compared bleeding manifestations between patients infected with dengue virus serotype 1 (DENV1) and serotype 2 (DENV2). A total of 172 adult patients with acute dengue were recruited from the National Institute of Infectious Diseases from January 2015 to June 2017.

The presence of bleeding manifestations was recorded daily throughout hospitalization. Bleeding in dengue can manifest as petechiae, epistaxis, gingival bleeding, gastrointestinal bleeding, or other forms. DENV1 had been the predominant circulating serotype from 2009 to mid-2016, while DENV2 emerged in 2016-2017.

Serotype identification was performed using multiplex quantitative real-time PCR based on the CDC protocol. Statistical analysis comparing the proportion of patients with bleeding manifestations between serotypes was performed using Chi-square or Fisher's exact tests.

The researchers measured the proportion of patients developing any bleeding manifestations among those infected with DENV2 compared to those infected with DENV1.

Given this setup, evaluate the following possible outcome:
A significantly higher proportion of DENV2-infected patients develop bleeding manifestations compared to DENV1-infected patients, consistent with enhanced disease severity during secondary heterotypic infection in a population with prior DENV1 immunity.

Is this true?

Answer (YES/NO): NO